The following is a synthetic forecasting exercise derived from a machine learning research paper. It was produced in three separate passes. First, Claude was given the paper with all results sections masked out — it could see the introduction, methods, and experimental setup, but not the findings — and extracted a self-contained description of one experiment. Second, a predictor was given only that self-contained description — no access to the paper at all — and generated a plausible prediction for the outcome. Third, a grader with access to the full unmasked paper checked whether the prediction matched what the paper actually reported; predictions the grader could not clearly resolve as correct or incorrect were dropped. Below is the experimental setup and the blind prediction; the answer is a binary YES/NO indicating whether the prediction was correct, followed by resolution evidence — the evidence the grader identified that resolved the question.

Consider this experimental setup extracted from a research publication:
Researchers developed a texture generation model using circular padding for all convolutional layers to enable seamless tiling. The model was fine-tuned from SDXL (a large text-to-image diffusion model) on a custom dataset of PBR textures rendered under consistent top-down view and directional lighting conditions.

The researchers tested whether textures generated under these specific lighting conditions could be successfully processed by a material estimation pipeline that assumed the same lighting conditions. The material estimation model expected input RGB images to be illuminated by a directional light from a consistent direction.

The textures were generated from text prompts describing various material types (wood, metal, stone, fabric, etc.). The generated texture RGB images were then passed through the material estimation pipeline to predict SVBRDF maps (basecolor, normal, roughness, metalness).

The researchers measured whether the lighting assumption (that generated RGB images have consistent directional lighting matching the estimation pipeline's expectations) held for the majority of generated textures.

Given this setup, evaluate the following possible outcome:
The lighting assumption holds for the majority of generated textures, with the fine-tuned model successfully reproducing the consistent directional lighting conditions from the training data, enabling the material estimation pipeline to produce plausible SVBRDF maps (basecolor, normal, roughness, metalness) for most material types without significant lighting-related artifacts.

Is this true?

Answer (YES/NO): YES